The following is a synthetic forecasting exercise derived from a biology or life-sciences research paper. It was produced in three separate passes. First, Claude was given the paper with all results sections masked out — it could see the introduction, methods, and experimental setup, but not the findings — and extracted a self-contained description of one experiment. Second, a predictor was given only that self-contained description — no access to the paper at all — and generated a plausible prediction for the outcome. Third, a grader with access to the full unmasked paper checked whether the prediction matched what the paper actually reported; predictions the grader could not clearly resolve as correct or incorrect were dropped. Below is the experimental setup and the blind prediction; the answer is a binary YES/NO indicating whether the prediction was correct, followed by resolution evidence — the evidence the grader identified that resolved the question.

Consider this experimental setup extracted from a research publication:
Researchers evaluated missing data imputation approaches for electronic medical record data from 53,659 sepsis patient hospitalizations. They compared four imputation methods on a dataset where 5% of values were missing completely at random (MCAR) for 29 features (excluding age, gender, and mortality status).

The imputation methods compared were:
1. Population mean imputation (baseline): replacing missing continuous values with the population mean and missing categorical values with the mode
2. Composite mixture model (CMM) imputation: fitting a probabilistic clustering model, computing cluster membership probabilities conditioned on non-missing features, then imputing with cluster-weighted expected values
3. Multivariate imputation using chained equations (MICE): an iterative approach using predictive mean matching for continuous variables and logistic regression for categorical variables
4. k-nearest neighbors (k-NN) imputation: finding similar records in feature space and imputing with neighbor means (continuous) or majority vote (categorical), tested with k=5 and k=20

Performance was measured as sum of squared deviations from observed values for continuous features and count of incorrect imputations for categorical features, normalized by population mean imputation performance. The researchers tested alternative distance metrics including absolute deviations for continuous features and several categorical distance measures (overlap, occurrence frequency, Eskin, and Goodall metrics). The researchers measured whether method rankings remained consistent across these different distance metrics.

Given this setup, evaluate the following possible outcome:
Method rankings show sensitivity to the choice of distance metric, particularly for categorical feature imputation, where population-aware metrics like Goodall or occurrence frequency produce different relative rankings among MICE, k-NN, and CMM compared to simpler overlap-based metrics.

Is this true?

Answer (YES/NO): NO